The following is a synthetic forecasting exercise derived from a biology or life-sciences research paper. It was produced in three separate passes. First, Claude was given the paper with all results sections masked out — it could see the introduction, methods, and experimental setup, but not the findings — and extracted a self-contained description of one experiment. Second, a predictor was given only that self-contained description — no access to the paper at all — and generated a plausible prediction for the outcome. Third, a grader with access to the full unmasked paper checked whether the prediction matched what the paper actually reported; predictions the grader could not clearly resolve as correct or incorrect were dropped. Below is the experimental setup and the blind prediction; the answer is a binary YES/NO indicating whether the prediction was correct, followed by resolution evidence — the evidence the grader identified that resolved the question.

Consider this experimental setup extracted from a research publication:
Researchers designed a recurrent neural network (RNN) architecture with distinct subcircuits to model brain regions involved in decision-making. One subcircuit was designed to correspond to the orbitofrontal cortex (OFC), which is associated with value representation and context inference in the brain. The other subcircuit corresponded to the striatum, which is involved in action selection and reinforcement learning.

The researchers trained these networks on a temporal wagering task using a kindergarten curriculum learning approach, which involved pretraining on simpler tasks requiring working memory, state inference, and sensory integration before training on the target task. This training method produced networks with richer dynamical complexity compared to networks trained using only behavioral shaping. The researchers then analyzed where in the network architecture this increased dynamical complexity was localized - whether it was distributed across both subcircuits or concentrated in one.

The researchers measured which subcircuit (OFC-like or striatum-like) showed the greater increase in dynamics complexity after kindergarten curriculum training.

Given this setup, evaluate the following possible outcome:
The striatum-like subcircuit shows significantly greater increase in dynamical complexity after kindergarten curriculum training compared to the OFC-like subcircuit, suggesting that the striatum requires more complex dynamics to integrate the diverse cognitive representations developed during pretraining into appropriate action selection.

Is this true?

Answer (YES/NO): NO